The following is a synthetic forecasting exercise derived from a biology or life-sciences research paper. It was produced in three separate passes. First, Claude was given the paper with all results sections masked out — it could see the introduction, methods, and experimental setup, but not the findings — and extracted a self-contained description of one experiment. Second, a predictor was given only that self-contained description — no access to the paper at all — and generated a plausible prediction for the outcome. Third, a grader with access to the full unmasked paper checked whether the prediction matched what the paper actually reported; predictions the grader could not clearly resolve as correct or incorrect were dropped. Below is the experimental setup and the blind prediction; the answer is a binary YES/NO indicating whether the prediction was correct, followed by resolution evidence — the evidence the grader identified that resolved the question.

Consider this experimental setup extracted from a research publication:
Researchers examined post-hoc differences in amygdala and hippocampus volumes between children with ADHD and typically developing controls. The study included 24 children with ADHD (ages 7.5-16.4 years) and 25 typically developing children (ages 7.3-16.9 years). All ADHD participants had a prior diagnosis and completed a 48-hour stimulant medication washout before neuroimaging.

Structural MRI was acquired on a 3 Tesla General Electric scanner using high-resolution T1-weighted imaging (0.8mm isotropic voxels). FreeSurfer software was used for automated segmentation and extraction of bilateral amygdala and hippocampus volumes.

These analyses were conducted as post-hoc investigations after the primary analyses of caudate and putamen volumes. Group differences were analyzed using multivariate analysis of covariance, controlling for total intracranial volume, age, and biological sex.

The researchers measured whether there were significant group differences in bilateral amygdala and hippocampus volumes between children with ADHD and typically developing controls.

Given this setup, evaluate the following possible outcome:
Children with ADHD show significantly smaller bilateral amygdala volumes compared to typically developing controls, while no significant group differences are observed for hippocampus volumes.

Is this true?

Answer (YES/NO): NO